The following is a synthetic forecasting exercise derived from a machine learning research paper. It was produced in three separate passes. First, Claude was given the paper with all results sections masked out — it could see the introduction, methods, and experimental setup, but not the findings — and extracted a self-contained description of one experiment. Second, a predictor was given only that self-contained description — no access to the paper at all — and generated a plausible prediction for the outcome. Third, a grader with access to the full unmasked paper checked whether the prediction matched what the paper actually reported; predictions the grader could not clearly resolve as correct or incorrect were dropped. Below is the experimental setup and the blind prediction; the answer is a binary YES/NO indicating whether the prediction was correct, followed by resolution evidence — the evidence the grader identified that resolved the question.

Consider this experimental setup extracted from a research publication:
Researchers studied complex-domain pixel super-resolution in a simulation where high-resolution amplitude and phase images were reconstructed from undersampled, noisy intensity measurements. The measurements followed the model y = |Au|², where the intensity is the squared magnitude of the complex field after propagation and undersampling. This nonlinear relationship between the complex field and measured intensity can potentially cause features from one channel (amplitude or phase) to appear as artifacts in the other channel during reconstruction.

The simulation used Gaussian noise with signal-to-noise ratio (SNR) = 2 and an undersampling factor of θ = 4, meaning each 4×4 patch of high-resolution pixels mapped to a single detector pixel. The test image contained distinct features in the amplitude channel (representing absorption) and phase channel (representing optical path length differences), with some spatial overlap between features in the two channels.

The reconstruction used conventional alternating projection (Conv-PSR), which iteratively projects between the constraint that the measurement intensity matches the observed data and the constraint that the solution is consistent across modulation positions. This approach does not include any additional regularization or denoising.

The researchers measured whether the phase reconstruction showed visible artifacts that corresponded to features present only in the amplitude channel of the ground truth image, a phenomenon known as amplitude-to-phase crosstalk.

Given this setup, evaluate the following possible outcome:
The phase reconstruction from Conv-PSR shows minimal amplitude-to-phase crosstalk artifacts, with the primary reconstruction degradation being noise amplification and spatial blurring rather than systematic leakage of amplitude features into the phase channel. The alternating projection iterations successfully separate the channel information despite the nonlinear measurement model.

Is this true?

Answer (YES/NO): NO